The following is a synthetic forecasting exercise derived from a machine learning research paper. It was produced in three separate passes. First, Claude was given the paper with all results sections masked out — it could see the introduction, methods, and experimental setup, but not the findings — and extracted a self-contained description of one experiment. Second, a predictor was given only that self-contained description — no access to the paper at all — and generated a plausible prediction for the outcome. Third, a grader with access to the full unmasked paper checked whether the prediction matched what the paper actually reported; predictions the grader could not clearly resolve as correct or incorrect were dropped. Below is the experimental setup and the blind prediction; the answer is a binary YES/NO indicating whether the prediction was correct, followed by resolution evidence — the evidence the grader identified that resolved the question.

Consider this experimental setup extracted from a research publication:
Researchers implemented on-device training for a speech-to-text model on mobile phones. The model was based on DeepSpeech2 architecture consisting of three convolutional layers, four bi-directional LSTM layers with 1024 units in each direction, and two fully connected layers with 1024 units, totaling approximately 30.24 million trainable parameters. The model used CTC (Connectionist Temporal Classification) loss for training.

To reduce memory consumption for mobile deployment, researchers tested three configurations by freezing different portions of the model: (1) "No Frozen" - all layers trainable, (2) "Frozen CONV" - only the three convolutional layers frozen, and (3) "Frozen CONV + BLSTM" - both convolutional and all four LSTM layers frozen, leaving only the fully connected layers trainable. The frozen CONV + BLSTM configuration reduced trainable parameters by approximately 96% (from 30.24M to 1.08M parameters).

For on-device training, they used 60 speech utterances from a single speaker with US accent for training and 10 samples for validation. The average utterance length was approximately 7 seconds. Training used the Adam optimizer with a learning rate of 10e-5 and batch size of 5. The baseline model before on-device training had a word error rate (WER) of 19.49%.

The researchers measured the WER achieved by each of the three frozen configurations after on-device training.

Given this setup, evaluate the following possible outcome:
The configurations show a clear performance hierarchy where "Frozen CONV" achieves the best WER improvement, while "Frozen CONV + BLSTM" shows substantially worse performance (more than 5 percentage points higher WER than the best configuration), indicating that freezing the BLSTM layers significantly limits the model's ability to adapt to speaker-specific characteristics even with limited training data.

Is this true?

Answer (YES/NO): NO